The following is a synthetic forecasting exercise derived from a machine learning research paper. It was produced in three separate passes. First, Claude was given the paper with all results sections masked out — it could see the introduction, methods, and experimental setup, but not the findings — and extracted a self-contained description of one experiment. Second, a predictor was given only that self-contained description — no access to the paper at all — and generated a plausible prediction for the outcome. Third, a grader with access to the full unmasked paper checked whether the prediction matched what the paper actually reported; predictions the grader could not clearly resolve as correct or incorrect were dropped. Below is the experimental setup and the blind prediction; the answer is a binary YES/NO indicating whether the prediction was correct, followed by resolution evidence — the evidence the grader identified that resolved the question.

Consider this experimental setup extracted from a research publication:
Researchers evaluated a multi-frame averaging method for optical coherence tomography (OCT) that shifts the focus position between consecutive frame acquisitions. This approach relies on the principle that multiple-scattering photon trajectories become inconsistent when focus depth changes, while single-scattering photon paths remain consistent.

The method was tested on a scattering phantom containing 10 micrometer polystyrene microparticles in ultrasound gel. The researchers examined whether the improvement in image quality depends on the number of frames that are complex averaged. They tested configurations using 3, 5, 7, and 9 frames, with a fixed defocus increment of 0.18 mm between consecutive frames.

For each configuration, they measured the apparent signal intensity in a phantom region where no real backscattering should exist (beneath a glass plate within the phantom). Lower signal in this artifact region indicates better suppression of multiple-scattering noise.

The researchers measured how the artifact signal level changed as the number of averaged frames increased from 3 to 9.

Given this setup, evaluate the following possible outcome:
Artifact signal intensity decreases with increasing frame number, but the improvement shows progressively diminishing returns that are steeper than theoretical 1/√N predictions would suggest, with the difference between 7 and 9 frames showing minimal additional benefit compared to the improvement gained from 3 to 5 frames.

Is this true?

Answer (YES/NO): YES